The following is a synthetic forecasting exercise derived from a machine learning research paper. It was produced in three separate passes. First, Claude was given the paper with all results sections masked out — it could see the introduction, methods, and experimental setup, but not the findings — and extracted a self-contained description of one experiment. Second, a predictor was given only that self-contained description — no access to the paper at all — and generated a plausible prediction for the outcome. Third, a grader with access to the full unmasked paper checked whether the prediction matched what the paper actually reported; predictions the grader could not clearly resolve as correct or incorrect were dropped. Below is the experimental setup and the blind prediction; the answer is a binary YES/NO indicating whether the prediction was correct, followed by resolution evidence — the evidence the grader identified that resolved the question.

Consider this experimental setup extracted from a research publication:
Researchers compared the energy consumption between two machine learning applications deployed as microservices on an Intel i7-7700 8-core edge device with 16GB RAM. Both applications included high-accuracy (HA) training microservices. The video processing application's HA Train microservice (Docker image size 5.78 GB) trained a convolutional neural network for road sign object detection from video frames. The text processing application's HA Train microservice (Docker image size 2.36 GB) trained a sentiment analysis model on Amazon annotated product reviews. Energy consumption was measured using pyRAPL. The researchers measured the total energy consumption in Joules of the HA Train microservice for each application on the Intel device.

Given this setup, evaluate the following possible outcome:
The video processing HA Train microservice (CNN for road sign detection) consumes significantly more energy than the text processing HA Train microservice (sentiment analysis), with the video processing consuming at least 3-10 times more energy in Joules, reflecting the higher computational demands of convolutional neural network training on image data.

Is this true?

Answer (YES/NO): NO